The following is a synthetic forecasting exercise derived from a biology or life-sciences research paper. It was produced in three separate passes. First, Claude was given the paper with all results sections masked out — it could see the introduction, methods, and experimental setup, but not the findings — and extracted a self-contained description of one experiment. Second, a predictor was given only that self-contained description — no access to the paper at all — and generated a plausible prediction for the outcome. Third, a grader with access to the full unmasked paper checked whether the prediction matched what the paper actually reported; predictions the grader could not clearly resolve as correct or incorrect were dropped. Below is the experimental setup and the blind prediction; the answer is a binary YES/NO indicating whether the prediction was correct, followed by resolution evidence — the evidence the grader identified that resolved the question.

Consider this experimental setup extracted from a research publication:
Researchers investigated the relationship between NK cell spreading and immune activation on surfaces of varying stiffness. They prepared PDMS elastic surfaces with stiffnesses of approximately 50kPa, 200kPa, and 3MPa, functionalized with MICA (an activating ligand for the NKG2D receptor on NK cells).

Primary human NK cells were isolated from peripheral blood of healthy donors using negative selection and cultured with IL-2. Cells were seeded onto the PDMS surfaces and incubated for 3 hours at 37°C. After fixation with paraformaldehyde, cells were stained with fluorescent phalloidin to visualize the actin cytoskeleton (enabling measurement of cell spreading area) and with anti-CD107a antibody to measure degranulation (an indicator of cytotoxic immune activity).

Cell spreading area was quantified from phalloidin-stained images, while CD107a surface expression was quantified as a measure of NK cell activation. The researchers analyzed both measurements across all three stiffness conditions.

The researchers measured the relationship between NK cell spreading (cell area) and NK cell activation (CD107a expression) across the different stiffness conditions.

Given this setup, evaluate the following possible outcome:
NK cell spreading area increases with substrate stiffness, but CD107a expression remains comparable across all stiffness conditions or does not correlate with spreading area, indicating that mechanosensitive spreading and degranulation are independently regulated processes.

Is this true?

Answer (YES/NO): NO